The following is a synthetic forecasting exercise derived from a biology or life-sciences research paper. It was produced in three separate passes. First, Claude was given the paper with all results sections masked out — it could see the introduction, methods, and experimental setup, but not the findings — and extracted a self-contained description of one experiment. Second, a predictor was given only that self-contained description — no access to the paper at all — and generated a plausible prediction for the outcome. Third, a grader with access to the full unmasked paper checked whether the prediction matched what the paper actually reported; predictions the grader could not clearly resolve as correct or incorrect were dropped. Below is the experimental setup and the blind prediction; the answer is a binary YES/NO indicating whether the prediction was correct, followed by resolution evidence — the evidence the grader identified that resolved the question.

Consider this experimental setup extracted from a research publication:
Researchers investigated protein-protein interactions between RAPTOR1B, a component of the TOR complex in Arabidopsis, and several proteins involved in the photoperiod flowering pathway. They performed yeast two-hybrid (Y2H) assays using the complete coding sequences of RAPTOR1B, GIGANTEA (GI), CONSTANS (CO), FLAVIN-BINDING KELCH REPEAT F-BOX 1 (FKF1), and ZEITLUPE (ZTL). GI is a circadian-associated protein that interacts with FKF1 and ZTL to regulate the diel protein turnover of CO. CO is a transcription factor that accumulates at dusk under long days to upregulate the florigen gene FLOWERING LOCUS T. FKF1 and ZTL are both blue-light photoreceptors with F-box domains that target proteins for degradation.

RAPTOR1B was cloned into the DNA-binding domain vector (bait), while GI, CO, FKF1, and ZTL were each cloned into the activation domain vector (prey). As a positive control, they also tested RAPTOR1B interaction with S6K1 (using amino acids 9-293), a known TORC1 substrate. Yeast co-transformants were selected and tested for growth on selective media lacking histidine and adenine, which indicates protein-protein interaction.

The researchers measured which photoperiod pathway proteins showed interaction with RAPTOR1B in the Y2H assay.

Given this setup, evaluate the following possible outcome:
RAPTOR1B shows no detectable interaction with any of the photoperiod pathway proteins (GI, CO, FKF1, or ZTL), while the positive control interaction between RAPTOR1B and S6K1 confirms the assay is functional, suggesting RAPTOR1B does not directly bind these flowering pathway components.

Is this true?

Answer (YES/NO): NO